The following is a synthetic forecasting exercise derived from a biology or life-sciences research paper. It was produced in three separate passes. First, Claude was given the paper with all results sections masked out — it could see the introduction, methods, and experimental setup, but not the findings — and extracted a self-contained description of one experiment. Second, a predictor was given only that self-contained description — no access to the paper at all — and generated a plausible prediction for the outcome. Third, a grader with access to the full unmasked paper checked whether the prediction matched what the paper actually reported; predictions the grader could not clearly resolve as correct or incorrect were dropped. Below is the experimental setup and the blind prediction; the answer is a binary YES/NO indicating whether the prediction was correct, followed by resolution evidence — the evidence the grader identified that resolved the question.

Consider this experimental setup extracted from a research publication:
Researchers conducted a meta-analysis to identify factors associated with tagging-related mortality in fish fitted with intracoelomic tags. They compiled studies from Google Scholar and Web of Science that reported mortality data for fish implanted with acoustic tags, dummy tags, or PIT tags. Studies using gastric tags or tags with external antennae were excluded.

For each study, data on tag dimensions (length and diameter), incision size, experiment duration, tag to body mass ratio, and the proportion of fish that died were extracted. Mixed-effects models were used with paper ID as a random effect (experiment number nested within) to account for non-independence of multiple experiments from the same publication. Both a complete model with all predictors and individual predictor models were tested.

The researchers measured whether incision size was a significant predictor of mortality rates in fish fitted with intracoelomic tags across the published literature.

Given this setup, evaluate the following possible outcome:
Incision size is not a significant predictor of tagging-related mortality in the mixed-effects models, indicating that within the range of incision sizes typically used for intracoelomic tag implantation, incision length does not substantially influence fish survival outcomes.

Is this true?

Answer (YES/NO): YES